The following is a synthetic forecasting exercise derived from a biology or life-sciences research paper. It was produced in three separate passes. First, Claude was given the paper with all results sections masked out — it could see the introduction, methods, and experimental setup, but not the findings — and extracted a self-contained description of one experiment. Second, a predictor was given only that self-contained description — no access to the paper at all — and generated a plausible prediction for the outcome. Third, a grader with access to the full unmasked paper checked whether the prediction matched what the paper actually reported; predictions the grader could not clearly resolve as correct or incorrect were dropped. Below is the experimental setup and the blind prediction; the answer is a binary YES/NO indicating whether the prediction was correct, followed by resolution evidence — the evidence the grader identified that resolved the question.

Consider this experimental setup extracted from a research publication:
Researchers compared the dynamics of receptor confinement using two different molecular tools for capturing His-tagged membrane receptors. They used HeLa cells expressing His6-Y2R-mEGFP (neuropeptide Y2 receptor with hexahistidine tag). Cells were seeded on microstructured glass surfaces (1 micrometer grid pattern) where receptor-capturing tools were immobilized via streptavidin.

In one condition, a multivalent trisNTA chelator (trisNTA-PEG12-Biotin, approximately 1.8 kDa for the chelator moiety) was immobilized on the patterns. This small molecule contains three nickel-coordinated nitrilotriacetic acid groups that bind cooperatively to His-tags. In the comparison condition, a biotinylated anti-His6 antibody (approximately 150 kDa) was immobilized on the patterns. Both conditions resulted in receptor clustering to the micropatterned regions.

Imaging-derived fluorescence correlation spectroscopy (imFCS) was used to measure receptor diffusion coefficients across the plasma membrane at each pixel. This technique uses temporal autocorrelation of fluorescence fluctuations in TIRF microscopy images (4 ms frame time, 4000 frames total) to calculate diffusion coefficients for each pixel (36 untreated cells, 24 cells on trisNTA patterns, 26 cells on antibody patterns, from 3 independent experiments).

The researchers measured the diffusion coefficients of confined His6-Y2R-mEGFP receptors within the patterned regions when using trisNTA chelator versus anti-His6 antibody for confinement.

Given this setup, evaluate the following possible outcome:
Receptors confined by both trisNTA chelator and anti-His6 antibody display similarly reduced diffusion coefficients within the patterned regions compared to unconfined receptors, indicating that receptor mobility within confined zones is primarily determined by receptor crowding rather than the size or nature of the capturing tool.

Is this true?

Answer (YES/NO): NO